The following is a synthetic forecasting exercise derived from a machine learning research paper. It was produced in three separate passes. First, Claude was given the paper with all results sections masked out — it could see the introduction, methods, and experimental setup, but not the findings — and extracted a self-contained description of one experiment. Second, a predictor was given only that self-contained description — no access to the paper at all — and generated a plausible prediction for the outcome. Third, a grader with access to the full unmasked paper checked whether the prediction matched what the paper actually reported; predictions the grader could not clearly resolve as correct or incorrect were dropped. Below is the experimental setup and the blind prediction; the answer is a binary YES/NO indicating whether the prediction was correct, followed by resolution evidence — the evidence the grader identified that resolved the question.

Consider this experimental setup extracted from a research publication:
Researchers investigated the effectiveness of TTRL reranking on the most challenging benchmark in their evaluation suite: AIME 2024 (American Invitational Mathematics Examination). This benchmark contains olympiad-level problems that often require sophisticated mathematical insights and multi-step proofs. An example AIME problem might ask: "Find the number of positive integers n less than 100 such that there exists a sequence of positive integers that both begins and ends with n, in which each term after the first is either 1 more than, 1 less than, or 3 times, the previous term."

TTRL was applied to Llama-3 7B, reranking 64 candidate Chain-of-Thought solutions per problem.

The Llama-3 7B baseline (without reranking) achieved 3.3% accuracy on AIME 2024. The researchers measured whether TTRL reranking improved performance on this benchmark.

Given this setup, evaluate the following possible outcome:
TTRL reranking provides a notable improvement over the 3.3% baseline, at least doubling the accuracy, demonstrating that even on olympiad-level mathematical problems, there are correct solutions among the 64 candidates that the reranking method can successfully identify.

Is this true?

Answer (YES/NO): NO